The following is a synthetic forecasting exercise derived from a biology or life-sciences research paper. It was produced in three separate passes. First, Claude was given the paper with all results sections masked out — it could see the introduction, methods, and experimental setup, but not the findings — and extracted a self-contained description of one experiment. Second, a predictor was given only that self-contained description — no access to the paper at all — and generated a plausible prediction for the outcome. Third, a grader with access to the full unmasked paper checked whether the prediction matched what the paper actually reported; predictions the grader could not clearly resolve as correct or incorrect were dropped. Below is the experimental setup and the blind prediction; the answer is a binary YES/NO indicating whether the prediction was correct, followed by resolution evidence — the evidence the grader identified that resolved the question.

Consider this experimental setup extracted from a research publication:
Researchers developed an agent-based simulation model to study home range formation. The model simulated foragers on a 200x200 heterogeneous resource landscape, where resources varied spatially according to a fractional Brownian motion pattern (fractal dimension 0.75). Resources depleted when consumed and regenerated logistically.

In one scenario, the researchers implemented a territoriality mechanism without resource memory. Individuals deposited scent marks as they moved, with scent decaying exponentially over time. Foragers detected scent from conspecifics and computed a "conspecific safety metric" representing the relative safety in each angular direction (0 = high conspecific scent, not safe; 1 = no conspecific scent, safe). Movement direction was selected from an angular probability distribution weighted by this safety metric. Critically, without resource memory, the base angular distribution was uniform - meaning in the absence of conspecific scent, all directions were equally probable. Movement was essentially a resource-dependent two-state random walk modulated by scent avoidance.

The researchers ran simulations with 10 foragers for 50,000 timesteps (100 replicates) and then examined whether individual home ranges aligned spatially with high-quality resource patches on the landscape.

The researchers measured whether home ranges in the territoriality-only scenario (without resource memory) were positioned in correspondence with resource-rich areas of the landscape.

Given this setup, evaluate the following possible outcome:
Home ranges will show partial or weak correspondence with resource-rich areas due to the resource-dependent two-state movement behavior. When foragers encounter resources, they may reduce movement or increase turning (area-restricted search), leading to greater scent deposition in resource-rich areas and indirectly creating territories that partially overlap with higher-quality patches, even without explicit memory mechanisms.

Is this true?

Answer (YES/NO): NO